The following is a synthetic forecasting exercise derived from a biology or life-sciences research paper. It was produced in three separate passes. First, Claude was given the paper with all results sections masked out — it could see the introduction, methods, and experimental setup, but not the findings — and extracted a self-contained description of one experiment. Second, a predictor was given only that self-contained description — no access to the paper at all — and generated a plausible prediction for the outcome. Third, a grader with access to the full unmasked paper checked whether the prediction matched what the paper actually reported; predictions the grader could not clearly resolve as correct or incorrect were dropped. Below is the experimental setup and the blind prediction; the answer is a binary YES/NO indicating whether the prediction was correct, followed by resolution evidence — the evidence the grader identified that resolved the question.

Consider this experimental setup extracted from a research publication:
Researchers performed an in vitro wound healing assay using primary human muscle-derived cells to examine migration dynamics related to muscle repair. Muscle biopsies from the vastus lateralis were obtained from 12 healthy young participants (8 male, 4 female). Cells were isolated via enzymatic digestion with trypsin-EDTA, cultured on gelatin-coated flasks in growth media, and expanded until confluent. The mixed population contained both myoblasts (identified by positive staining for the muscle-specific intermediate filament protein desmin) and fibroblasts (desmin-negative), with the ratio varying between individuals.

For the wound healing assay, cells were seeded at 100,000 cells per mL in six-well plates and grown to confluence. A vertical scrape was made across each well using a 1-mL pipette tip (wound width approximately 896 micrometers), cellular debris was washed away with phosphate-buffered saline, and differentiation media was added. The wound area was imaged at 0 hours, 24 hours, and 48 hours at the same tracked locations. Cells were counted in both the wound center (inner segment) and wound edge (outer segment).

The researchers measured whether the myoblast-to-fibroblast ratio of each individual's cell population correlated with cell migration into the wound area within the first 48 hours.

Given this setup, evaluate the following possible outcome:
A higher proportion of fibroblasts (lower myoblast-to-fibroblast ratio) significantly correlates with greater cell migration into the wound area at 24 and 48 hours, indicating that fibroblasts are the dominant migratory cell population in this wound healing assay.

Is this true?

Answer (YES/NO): NO